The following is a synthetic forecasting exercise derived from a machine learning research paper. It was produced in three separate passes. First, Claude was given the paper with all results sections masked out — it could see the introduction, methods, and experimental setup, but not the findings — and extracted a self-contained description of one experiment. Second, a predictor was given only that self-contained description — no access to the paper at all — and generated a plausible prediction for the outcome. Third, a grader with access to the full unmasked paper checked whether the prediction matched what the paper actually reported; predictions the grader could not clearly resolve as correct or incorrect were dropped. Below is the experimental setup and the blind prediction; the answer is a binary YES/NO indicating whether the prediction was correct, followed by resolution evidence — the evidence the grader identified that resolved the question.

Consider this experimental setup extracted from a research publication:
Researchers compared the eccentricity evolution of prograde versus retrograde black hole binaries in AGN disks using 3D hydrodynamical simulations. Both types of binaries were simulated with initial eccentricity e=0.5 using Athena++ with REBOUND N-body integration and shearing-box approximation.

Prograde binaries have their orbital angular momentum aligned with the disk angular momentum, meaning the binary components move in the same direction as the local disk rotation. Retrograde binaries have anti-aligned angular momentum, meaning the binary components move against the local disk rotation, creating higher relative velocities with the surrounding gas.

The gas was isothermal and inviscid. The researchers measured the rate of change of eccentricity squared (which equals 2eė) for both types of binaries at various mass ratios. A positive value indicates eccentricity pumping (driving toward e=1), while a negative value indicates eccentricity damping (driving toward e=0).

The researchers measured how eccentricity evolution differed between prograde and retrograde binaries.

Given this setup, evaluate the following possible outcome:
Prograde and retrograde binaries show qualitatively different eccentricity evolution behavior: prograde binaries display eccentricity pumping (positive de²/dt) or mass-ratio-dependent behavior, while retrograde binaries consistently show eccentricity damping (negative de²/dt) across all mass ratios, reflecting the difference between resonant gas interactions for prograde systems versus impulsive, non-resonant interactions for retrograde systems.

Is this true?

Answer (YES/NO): NO